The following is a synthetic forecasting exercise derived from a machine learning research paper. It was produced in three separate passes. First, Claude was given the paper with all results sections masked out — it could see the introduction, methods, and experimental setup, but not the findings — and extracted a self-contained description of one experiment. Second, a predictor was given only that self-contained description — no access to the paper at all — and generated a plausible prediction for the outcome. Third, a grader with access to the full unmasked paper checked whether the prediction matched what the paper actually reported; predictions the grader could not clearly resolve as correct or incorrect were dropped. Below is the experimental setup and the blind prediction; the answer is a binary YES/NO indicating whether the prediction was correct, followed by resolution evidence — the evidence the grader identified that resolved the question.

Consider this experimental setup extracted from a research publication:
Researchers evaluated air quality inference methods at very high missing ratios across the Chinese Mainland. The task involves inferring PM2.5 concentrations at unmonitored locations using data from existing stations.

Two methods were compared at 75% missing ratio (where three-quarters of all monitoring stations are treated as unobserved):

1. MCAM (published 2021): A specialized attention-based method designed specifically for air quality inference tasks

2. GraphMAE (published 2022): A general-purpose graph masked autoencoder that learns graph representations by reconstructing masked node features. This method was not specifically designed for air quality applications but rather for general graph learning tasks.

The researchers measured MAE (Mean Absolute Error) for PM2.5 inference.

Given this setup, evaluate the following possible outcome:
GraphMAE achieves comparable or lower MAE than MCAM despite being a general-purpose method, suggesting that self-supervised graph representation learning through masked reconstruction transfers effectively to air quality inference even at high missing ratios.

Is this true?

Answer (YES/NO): YES